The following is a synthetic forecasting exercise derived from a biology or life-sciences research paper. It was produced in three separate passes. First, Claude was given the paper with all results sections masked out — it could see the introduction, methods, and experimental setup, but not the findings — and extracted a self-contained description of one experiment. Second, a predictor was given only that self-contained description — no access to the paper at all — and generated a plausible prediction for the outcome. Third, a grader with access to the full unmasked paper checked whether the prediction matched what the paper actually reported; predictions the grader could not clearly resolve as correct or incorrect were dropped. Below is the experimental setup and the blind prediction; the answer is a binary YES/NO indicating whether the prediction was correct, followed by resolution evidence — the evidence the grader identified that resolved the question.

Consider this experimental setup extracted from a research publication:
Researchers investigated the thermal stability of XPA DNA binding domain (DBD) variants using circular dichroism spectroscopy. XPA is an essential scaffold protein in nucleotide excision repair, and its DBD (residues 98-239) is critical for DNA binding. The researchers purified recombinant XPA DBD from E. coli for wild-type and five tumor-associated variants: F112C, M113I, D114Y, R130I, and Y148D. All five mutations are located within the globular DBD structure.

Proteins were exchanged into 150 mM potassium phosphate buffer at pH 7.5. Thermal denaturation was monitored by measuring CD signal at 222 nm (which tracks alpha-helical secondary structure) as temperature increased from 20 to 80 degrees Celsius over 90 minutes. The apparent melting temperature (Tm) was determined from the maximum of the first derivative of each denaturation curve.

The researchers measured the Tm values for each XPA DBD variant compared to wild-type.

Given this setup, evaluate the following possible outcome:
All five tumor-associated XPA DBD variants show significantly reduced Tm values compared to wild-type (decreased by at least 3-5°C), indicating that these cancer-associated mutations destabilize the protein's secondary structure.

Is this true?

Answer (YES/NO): NO